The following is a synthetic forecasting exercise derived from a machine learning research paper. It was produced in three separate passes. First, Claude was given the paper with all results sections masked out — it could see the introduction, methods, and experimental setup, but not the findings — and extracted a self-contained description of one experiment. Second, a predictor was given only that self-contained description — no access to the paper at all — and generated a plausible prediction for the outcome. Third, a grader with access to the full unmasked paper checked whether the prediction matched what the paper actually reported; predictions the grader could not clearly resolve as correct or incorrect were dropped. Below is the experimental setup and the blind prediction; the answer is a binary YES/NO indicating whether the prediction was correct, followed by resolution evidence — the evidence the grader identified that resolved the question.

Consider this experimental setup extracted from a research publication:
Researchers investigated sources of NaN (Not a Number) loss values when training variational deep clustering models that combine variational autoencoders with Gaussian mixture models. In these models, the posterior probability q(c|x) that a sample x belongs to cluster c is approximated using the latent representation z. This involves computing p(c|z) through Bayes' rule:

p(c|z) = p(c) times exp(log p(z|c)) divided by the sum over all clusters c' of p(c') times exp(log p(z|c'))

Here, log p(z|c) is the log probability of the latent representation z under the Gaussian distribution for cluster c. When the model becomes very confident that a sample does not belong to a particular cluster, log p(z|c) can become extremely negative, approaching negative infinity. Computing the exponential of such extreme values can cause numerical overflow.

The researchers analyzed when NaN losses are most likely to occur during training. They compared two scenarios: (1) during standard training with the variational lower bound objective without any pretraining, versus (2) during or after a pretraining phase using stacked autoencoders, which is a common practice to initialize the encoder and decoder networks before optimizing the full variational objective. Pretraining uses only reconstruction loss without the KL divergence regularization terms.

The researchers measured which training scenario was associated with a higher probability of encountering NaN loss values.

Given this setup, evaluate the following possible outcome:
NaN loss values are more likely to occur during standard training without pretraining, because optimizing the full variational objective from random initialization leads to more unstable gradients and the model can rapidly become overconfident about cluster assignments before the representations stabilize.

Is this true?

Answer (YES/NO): NO